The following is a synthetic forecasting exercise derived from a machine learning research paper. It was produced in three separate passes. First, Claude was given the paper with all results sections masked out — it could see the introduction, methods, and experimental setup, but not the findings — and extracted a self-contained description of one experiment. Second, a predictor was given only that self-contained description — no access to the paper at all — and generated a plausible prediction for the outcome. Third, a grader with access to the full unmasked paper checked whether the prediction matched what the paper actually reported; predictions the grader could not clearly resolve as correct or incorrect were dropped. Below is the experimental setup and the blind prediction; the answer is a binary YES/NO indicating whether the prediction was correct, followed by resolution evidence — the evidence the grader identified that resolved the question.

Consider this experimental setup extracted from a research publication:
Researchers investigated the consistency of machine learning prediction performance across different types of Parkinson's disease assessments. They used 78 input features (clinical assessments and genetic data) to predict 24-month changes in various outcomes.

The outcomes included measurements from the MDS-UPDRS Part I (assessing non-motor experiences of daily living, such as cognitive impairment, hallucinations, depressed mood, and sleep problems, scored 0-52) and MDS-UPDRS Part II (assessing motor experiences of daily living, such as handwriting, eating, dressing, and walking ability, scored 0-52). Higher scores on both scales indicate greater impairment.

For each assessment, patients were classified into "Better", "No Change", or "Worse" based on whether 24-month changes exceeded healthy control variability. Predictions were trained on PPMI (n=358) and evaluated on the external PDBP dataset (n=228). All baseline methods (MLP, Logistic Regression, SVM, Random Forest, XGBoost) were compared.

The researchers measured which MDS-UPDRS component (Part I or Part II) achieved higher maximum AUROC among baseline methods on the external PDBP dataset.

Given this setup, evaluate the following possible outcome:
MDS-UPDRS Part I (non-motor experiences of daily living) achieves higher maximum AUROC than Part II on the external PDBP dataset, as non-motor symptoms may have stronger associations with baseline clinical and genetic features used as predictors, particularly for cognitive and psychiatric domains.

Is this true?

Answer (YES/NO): NO